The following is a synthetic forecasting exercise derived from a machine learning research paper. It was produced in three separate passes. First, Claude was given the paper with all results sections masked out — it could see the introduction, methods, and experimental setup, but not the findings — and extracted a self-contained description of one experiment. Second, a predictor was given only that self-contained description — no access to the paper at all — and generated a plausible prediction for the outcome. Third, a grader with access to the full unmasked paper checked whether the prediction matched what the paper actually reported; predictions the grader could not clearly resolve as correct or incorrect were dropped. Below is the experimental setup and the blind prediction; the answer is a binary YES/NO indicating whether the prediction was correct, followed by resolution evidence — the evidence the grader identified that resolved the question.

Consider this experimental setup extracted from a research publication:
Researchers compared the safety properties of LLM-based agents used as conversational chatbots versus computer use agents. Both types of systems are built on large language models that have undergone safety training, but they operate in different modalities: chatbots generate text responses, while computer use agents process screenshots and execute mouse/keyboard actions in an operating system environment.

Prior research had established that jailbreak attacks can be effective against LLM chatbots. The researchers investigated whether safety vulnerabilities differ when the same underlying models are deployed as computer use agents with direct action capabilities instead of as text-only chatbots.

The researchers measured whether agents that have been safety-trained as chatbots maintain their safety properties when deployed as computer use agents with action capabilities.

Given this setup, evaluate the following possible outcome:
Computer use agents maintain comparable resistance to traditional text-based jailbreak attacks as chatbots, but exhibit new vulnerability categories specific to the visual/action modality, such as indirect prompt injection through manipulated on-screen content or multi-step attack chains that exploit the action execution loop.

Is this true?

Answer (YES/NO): NO